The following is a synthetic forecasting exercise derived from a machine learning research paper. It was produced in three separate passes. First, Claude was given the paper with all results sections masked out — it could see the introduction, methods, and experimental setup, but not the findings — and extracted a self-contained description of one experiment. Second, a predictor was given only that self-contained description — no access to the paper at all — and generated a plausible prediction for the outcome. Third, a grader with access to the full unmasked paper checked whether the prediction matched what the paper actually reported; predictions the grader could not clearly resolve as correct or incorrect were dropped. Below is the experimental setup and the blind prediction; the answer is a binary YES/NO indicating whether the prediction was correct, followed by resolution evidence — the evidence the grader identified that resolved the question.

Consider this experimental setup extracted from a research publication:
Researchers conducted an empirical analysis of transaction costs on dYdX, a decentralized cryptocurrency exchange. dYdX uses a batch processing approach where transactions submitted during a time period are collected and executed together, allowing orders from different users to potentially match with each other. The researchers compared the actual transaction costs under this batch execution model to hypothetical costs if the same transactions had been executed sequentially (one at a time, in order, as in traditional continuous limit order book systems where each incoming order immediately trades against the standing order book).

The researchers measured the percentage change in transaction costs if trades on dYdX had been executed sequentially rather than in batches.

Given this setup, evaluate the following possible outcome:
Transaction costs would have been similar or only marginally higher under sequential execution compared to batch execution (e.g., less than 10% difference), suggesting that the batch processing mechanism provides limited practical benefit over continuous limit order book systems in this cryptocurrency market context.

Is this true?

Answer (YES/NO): NO